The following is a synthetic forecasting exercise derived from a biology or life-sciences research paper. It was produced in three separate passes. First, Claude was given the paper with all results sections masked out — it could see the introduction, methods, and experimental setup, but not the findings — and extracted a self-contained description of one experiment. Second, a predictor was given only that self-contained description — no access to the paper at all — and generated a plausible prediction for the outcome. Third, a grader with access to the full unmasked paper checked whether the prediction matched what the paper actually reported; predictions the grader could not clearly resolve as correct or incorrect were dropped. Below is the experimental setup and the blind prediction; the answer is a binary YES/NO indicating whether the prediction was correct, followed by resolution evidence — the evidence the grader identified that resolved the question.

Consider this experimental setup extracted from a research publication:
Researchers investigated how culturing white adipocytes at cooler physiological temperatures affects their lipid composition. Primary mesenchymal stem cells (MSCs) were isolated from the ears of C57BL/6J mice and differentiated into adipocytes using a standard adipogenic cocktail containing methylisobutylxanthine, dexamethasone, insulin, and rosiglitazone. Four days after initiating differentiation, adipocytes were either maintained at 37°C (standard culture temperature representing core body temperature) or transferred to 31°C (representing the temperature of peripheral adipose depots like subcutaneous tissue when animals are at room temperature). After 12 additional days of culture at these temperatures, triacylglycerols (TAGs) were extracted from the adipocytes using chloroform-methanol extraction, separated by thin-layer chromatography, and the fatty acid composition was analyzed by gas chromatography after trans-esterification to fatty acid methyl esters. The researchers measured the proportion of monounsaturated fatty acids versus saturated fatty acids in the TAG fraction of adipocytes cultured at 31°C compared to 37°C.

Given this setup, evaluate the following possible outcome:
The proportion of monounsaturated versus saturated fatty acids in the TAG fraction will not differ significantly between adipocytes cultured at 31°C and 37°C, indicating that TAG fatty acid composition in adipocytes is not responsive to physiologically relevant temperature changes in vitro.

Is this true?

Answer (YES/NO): NO